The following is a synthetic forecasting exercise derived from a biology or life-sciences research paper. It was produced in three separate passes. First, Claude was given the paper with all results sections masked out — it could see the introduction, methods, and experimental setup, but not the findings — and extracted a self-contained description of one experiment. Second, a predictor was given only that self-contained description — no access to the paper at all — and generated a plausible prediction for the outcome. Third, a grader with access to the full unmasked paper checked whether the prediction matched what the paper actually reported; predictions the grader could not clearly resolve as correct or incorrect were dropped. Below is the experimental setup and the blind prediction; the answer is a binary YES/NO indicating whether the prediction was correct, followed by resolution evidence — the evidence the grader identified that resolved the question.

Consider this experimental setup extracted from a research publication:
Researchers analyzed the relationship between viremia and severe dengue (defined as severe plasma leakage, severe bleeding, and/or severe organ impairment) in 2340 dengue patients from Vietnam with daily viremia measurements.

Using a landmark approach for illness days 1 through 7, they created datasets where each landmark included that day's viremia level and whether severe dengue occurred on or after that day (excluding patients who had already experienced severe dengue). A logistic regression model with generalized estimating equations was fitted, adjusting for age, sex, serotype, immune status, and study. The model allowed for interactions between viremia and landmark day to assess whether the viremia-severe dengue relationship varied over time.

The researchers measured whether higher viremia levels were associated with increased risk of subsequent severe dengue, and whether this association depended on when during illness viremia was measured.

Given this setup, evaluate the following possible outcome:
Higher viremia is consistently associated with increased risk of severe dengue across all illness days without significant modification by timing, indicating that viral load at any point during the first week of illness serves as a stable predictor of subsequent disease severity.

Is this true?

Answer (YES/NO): NO